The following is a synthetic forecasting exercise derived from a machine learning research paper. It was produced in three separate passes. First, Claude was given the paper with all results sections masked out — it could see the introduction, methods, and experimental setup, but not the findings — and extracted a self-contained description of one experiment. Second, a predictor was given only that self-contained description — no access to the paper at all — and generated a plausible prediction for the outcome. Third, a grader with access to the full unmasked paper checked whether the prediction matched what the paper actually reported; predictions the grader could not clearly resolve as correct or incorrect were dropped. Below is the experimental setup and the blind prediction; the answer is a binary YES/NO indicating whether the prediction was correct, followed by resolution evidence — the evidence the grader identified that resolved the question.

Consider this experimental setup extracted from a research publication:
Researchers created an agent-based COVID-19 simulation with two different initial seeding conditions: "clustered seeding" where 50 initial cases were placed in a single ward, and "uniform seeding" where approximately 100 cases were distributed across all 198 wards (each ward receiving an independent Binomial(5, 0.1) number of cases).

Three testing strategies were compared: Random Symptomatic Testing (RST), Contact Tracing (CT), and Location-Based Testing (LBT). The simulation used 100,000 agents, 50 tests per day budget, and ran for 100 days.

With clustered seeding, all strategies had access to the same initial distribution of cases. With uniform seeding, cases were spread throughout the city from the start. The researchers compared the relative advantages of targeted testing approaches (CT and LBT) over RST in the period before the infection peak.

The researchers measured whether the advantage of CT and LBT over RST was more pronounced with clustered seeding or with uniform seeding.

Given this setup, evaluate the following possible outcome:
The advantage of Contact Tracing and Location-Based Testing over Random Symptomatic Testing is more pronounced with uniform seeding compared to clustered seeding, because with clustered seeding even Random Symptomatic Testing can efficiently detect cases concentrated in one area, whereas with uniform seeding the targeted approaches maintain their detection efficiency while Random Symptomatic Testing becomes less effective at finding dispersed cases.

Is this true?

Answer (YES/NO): YES